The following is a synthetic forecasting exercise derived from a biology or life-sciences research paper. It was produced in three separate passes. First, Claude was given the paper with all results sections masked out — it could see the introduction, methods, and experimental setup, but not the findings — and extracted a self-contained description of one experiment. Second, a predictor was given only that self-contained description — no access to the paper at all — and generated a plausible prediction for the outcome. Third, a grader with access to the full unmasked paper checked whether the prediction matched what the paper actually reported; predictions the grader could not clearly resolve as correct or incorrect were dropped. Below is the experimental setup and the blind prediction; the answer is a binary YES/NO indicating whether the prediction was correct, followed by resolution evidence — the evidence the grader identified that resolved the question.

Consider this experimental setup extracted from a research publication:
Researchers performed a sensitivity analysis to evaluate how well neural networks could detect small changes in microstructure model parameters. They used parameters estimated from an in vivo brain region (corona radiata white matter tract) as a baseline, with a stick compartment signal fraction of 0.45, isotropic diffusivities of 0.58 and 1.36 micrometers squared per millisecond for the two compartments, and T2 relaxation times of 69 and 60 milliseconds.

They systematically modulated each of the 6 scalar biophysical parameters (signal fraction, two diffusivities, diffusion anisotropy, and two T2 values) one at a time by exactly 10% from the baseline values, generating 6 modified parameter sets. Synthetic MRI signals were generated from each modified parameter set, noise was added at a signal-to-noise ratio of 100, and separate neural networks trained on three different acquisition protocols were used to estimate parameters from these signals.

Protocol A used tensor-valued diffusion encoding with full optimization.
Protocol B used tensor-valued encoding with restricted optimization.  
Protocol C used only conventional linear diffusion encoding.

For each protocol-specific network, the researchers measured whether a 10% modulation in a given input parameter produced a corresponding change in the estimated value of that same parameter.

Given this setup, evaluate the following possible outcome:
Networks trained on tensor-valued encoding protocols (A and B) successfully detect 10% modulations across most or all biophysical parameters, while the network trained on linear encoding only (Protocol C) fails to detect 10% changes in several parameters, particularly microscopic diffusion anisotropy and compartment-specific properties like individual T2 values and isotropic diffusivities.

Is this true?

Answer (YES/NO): NO